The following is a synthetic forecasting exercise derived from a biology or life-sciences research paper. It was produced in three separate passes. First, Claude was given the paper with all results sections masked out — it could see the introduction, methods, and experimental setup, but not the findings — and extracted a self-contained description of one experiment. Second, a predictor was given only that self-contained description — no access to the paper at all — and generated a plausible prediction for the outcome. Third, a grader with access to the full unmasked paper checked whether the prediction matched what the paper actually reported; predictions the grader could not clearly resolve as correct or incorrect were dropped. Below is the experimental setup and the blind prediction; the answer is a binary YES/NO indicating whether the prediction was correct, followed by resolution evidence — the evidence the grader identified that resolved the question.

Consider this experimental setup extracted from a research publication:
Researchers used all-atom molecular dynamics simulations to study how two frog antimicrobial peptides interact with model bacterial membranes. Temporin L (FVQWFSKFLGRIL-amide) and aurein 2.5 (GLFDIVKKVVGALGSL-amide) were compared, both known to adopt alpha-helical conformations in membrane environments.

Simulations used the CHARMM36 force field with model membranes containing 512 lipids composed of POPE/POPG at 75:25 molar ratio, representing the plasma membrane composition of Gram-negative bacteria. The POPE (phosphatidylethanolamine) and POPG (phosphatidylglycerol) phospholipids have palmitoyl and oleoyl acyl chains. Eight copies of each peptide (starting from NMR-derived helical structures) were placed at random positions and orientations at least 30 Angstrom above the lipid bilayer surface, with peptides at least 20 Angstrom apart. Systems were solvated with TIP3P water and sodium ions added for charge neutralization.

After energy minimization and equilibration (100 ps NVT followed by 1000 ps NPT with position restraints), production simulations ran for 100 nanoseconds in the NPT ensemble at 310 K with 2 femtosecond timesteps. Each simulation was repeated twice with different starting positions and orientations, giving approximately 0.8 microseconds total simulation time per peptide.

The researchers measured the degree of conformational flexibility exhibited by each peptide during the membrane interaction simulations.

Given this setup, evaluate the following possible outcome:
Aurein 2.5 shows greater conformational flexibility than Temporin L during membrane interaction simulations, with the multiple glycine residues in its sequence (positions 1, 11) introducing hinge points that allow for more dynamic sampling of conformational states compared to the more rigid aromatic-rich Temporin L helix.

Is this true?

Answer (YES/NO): NO